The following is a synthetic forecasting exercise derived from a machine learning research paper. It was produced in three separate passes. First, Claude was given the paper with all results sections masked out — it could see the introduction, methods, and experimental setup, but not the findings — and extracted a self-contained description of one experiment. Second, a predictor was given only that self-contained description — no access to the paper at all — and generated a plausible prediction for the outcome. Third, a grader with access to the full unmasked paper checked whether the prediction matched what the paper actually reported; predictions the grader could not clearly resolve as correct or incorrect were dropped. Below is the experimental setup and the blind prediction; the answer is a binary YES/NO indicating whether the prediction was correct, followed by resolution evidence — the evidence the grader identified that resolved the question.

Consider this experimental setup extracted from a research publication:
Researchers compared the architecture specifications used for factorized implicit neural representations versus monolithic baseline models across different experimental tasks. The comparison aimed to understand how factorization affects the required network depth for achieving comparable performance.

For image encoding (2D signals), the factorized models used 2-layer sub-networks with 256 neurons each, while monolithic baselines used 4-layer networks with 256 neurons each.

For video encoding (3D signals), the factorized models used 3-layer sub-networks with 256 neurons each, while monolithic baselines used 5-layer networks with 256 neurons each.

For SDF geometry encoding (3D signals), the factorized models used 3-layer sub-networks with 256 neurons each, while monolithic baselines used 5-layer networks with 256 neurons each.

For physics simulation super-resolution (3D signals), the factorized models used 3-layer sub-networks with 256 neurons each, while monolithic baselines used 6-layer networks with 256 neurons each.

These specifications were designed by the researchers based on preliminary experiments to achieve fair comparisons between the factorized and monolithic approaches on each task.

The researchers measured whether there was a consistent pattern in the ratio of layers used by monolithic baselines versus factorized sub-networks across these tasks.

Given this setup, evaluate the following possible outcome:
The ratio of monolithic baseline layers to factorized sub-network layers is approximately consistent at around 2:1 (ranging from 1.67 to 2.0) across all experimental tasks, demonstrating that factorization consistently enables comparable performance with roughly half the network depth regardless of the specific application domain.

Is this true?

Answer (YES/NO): YES